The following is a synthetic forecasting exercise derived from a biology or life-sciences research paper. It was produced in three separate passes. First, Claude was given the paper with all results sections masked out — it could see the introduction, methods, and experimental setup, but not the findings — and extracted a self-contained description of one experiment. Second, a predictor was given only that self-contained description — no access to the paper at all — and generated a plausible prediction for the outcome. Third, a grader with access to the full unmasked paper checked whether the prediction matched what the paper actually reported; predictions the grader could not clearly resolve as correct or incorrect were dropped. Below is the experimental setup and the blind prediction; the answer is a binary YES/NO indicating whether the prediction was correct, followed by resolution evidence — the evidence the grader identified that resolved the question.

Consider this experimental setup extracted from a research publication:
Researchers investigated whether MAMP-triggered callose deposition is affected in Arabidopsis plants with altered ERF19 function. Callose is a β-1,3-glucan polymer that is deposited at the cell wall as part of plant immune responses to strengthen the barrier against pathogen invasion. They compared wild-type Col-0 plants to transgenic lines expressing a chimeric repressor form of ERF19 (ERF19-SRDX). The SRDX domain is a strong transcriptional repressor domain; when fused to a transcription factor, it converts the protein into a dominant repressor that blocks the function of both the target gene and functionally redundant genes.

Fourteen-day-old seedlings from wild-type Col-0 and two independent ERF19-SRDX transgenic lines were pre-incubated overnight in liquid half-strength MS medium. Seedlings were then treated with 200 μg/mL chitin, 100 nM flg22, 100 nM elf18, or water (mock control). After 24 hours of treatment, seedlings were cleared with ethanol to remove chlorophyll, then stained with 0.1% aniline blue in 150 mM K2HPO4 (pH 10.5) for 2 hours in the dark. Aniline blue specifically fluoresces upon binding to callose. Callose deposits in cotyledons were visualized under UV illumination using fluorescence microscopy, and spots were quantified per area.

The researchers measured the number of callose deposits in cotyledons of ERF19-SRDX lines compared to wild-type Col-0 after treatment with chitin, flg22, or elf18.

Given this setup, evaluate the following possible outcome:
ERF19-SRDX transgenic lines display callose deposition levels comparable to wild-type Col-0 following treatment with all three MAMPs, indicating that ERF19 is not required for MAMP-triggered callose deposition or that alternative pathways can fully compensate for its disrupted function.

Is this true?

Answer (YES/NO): NO